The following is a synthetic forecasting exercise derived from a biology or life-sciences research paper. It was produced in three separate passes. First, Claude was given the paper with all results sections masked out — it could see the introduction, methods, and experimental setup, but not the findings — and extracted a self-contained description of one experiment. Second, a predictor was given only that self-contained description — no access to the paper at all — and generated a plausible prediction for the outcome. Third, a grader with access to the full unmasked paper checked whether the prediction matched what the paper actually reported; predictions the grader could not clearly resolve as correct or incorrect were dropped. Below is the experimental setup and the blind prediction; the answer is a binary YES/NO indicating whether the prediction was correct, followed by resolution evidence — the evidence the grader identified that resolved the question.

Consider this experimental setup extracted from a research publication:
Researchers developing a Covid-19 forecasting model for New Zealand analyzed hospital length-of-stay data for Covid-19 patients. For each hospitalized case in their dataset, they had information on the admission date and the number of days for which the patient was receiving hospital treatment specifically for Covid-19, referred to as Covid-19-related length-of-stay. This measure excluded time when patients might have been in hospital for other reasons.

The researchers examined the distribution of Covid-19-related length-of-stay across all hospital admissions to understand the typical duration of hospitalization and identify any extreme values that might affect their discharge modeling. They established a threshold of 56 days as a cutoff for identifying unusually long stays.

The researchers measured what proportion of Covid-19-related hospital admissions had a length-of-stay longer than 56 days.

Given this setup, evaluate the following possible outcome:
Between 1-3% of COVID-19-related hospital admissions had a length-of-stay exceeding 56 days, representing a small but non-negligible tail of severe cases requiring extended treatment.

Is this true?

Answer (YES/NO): NO